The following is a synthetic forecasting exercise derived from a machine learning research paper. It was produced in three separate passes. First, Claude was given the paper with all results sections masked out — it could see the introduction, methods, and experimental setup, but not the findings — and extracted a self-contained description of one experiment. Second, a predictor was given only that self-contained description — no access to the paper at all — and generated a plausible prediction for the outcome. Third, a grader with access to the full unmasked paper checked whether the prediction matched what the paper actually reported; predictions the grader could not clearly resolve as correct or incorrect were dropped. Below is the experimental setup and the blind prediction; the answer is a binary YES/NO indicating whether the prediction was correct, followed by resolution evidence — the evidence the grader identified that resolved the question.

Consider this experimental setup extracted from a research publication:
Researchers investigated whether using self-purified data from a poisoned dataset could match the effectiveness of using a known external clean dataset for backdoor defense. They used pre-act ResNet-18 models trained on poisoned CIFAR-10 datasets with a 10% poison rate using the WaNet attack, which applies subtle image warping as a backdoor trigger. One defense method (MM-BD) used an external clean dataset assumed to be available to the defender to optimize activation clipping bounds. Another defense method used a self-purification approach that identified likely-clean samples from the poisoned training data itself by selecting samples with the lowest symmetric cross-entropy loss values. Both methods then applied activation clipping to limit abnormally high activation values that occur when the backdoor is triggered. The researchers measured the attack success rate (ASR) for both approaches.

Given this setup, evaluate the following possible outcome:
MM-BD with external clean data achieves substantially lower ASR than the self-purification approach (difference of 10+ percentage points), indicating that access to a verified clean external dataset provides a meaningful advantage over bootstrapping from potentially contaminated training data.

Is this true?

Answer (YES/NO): NO